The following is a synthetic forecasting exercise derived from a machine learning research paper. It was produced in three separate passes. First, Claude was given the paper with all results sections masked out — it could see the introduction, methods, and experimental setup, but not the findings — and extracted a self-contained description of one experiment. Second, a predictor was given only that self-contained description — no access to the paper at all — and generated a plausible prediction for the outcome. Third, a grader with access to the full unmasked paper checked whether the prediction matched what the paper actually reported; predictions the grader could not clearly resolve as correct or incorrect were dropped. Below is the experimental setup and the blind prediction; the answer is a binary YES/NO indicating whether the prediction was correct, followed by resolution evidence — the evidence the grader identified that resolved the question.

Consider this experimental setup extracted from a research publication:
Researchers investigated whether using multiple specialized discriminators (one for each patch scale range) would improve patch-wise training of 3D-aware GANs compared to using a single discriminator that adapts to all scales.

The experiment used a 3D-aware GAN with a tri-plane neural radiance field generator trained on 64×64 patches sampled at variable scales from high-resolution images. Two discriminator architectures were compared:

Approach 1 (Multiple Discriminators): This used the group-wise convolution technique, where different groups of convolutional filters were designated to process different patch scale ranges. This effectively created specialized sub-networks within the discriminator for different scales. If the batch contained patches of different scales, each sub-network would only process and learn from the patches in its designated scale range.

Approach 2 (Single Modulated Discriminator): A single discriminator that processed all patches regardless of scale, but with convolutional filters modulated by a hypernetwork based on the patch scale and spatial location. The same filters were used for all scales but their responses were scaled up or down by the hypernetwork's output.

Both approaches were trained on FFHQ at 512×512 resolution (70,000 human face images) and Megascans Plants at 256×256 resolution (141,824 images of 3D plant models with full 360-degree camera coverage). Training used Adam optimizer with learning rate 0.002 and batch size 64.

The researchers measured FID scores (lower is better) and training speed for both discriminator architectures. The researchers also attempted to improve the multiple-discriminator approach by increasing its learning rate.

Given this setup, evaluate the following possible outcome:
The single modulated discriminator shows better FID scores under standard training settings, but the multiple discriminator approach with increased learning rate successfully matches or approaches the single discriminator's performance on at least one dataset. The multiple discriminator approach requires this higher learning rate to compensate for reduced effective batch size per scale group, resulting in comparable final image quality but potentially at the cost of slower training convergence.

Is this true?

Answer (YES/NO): NO